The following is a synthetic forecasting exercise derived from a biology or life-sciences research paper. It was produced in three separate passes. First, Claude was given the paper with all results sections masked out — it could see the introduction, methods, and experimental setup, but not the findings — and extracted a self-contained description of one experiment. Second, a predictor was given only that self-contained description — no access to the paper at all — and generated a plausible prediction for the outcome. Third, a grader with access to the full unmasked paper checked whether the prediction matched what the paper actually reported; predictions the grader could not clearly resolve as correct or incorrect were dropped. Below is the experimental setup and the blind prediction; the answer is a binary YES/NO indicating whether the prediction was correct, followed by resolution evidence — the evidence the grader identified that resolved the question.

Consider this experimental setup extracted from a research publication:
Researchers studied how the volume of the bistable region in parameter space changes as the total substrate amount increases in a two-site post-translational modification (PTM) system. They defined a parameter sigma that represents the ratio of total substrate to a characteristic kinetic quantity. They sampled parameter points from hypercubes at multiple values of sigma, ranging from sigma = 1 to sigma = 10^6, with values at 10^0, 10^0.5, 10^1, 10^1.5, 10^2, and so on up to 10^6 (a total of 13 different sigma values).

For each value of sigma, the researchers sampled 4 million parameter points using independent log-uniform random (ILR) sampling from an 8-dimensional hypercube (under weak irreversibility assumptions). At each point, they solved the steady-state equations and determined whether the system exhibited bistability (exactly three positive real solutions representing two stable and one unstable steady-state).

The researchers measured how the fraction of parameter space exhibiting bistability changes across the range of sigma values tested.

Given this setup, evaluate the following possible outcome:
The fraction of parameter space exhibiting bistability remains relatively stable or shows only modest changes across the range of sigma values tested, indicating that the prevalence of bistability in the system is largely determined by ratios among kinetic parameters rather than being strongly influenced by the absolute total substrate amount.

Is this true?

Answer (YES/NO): NO